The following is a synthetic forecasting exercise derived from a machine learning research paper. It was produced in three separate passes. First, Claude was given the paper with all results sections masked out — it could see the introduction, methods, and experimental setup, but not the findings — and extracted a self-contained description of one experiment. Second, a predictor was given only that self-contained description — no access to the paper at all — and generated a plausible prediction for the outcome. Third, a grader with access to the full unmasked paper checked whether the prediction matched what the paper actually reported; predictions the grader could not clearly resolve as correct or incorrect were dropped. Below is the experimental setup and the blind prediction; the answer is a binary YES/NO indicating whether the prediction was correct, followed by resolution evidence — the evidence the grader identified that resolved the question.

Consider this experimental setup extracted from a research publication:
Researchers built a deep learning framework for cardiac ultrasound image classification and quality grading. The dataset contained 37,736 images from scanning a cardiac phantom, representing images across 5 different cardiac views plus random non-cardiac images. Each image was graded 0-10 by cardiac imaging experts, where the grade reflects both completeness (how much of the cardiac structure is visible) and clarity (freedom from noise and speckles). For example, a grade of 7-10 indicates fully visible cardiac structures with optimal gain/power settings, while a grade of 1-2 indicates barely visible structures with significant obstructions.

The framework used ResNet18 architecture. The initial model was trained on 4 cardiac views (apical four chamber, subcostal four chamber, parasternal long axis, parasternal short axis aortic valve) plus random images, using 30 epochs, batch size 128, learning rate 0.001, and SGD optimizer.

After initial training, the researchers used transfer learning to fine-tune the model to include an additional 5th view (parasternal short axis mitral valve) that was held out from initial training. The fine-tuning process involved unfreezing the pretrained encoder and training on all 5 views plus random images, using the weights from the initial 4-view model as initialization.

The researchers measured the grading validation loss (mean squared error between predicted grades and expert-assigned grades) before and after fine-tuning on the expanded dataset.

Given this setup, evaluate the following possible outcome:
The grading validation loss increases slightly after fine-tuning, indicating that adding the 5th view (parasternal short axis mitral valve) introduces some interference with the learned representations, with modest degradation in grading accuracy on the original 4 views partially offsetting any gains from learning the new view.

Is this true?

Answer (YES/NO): NO